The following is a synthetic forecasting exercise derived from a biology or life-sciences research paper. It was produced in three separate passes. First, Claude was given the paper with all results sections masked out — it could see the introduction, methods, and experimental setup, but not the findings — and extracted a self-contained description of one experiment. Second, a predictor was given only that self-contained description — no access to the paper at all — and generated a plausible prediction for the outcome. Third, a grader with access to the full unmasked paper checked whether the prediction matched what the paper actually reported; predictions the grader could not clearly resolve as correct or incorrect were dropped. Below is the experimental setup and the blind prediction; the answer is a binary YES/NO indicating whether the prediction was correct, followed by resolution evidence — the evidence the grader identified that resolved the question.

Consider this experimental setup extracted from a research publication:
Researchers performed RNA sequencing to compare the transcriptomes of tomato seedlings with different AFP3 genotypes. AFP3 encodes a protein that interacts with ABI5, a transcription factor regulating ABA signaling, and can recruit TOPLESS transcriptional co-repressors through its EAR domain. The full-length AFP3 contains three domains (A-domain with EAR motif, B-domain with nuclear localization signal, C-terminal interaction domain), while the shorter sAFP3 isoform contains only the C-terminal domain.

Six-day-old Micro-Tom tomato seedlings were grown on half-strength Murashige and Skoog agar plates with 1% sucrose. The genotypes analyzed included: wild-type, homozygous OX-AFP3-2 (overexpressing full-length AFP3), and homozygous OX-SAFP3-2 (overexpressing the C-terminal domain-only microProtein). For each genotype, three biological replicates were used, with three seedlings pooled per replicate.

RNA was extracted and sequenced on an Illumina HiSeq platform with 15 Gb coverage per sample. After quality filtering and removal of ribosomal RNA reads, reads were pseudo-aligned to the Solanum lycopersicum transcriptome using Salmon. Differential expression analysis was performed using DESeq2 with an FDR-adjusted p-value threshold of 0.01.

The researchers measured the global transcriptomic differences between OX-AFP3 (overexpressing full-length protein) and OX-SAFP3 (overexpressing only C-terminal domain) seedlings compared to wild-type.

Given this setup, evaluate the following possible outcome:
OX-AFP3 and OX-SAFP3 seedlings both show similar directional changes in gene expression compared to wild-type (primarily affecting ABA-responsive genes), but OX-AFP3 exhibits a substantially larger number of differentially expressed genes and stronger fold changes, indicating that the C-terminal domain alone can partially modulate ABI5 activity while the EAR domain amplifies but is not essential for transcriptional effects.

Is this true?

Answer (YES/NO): NO